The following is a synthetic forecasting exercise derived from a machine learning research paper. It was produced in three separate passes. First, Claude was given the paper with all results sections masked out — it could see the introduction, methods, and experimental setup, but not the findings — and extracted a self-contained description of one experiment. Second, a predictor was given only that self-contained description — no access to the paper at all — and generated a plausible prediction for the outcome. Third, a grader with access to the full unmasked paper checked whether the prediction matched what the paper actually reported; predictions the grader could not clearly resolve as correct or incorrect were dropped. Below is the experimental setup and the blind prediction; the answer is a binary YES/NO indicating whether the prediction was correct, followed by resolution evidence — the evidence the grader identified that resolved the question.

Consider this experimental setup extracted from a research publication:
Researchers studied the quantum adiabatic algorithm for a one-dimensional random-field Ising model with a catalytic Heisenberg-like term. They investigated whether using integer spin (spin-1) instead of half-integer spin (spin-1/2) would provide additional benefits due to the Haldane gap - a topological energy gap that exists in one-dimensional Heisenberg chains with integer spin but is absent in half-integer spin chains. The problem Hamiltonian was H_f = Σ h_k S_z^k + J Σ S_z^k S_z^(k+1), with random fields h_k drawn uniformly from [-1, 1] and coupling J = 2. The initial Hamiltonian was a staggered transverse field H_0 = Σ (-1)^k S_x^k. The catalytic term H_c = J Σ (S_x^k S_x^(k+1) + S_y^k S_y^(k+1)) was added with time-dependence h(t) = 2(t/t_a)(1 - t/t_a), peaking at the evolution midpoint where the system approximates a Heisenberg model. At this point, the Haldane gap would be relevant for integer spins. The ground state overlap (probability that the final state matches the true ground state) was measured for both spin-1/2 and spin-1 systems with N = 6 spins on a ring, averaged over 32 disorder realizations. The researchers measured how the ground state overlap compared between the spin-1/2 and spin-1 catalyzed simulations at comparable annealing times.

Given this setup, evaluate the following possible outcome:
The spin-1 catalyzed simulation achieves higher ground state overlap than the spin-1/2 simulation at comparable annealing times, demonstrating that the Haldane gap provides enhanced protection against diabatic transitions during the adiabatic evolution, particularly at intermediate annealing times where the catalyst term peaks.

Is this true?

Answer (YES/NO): NO